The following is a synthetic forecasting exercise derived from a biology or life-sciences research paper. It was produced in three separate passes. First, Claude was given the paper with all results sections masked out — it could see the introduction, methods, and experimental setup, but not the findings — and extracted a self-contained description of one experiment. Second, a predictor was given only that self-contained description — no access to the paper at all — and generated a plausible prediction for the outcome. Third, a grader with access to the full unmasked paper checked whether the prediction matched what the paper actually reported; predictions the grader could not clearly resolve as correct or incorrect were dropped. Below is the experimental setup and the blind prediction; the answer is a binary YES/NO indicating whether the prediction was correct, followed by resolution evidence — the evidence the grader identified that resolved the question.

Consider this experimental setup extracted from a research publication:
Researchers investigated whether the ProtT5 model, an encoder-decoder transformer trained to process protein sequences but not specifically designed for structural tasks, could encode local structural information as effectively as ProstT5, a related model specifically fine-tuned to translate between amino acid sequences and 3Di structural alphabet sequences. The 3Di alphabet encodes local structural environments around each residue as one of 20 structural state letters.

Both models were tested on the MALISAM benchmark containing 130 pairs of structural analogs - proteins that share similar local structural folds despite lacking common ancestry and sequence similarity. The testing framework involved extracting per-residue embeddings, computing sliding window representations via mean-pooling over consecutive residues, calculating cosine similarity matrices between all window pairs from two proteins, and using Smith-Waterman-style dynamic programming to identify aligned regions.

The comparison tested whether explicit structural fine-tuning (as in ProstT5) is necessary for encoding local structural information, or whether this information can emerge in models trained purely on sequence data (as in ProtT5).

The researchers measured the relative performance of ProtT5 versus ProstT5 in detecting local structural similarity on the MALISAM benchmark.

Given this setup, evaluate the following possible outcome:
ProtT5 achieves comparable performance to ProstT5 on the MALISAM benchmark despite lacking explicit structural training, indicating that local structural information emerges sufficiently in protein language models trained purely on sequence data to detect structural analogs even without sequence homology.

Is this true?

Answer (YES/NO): NO